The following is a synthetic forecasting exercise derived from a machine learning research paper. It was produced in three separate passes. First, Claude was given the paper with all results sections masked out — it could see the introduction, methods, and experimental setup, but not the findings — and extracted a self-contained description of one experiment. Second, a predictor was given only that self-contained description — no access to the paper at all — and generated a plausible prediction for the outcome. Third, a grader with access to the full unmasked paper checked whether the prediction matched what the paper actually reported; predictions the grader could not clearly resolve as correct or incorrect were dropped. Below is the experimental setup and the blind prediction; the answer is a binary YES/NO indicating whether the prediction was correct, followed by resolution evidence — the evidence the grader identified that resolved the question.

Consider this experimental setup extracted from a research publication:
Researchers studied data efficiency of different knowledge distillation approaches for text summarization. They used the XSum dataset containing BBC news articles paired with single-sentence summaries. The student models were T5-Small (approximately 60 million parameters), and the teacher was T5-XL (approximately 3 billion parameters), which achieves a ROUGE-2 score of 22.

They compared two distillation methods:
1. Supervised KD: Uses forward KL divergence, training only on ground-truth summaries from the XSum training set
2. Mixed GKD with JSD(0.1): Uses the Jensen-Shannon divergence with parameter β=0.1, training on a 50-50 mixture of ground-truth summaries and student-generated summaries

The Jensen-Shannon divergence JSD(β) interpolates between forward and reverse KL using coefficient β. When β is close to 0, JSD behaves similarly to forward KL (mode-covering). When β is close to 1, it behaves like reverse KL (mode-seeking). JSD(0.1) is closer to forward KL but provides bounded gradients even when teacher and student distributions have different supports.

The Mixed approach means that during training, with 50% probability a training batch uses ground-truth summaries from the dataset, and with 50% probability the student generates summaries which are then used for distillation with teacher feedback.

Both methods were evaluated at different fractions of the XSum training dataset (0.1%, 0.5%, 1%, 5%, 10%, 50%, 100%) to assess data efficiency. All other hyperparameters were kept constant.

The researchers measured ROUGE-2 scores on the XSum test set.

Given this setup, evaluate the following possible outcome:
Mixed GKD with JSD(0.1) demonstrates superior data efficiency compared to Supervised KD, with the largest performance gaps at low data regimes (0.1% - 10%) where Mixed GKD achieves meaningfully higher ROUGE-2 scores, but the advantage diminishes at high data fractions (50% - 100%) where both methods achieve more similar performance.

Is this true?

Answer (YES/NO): NO